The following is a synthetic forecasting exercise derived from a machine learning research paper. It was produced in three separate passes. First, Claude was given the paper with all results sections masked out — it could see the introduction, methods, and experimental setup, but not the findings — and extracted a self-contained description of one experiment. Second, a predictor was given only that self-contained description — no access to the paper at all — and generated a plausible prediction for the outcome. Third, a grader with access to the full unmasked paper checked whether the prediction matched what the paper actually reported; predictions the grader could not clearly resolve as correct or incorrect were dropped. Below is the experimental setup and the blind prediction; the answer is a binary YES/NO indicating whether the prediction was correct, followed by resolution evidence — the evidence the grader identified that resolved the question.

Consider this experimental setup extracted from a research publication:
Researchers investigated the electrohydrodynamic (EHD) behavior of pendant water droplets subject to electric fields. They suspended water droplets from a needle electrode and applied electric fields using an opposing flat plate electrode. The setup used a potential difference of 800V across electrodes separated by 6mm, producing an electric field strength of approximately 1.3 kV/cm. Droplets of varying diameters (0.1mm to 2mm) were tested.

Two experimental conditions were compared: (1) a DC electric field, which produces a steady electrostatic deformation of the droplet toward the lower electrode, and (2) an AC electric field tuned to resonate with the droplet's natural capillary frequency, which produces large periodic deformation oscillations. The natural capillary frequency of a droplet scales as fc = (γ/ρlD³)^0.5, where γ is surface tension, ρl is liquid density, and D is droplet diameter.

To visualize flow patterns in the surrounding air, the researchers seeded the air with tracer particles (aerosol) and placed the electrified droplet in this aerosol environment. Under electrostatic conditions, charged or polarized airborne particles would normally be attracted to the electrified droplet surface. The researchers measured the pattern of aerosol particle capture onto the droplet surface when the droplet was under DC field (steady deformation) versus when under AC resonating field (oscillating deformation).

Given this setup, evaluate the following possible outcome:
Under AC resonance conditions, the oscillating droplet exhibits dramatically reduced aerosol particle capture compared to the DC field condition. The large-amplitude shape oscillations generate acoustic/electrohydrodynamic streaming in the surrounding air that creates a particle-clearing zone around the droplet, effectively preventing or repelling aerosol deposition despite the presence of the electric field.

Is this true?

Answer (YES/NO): YES